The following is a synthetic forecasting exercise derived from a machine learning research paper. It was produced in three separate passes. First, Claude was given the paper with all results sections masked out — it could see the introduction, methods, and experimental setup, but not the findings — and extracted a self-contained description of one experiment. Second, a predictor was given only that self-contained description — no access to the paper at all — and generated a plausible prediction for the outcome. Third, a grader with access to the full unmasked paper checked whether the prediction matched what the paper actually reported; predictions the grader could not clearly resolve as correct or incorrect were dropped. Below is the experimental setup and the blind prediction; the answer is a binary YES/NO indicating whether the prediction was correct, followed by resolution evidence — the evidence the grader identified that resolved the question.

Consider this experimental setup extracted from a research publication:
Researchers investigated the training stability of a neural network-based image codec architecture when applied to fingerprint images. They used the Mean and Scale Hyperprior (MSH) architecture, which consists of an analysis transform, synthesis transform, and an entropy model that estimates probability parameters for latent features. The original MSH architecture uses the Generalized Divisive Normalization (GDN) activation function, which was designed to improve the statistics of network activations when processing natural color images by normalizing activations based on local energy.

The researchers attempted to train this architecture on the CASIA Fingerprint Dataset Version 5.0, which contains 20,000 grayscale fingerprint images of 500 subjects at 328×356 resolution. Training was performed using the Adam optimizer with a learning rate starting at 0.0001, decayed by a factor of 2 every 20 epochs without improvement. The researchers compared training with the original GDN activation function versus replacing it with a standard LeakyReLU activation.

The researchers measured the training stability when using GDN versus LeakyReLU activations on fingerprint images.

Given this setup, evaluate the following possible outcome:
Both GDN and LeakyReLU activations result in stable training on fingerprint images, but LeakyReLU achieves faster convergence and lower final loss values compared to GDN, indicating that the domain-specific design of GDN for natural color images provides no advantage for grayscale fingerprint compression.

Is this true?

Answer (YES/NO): NO